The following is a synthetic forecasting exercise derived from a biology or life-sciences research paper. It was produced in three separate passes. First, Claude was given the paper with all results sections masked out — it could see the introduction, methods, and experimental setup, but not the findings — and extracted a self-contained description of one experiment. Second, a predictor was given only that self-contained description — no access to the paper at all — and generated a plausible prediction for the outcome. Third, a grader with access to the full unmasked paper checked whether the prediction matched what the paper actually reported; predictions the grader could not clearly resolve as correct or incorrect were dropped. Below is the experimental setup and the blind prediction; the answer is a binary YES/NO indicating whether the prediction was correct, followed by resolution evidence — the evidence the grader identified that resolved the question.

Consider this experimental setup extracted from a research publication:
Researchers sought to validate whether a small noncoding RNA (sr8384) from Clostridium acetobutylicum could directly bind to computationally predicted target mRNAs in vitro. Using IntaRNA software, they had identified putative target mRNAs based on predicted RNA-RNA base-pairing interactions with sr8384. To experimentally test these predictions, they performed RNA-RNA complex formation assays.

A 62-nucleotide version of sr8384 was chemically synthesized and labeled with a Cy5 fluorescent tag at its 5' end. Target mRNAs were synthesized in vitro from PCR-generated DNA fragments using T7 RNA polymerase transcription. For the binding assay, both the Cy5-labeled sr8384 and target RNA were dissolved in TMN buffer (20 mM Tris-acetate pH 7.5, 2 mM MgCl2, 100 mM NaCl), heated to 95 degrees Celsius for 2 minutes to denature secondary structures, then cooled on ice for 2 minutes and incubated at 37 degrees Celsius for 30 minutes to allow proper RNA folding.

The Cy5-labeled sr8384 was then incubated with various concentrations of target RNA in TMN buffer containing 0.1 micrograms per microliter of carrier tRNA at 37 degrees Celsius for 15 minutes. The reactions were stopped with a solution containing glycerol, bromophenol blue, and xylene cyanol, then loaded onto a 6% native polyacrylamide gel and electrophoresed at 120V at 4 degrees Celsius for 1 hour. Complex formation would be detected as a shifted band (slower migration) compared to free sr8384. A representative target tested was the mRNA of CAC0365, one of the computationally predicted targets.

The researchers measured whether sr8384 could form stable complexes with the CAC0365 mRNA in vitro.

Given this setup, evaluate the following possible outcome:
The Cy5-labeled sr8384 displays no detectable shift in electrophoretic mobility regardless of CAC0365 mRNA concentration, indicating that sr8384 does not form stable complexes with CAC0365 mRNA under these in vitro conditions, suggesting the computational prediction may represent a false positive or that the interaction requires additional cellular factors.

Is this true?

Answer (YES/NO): NO